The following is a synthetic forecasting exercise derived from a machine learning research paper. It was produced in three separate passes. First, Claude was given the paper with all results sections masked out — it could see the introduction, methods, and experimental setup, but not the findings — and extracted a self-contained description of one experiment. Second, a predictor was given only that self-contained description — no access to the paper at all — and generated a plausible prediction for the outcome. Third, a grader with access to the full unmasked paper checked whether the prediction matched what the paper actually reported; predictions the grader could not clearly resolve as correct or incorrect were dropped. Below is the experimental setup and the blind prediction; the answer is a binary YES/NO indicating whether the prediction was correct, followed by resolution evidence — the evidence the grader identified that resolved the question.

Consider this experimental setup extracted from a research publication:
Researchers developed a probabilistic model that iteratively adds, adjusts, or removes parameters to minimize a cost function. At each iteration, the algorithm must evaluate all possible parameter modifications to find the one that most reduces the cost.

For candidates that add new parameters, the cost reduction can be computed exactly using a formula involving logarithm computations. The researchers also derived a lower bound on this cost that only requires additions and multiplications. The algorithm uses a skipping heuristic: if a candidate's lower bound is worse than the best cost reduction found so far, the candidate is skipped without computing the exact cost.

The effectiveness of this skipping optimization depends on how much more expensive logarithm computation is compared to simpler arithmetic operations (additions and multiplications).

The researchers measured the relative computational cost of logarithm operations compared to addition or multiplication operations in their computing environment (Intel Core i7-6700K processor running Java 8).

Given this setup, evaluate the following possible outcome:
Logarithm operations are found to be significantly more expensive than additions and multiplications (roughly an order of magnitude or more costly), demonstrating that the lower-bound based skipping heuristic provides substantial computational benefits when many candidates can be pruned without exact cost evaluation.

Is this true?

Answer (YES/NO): YES